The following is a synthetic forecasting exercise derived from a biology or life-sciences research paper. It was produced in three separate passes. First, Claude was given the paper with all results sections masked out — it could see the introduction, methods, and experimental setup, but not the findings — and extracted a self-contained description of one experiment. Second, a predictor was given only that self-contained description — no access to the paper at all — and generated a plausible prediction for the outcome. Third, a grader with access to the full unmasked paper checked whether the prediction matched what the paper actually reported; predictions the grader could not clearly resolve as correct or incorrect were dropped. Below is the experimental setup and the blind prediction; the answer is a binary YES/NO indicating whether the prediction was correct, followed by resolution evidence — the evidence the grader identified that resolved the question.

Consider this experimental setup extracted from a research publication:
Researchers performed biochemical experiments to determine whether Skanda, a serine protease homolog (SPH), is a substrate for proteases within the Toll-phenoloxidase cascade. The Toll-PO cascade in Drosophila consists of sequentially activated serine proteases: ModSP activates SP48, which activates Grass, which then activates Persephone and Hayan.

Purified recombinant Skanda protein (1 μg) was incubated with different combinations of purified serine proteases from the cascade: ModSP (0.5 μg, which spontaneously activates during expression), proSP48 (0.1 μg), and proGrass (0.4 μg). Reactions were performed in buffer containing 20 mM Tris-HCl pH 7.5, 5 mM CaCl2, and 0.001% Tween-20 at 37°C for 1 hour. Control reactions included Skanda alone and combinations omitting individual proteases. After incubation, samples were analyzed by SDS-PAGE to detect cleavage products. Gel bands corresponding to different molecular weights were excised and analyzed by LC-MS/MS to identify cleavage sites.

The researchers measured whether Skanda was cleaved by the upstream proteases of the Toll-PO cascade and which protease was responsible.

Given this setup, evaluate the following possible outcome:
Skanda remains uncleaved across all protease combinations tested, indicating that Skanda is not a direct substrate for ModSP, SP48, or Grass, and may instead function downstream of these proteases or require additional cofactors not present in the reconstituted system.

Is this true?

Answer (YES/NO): NO